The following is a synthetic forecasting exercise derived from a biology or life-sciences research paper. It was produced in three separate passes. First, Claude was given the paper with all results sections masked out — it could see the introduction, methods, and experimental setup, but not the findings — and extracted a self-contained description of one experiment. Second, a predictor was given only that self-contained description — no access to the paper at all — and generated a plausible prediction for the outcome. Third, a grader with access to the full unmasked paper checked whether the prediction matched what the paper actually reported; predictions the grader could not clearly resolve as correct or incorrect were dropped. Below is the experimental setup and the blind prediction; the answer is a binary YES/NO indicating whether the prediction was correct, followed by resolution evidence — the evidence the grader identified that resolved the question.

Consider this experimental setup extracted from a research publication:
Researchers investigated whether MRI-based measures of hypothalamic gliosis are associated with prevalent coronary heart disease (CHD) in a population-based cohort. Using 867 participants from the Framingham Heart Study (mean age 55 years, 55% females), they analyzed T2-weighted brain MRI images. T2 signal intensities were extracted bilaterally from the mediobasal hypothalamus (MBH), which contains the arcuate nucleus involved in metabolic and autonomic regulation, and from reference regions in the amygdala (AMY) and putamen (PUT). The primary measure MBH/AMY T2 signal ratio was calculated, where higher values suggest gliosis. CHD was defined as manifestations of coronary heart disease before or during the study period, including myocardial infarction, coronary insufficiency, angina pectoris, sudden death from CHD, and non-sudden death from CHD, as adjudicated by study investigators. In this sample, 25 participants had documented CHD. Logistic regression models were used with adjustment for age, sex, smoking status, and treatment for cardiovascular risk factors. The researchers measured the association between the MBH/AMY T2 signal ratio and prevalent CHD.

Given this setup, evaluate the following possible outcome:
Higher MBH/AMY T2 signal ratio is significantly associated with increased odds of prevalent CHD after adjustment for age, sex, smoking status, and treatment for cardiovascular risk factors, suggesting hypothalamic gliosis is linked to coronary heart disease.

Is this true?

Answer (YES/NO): NO